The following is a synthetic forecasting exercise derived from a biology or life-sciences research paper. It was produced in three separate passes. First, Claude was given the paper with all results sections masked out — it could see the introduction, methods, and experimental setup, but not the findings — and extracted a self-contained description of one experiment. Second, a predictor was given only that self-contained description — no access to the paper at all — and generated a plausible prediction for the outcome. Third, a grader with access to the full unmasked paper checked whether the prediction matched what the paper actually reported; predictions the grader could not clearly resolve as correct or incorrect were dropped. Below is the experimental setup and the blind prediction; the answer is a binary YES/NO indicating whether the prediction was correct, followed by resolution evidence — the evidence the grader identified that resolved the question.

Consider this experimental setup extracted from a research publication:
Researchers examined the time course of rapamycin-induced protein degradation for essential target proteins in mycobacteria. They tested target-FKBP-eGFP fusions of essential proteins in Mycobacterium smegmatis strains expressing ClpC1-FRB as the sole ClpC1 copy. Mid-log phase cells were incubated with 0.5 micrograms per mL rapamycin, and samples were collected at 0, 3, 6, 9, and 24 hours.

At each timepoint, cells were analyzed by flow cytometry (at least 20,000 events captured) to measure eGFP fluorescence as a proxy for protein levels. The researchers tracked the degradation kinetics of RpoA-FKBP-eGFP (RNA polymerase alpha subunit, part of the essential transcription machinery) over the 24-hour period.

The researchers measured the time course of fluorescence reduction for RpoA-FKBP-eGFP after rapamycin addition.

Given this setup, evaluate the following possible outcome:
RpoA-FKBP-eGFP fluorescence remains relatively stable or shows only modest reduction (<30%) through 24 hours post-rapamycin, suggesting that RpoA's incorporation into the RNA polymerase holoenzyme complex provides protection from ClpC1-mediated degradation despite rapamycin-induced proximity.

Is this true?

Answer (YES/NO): NO